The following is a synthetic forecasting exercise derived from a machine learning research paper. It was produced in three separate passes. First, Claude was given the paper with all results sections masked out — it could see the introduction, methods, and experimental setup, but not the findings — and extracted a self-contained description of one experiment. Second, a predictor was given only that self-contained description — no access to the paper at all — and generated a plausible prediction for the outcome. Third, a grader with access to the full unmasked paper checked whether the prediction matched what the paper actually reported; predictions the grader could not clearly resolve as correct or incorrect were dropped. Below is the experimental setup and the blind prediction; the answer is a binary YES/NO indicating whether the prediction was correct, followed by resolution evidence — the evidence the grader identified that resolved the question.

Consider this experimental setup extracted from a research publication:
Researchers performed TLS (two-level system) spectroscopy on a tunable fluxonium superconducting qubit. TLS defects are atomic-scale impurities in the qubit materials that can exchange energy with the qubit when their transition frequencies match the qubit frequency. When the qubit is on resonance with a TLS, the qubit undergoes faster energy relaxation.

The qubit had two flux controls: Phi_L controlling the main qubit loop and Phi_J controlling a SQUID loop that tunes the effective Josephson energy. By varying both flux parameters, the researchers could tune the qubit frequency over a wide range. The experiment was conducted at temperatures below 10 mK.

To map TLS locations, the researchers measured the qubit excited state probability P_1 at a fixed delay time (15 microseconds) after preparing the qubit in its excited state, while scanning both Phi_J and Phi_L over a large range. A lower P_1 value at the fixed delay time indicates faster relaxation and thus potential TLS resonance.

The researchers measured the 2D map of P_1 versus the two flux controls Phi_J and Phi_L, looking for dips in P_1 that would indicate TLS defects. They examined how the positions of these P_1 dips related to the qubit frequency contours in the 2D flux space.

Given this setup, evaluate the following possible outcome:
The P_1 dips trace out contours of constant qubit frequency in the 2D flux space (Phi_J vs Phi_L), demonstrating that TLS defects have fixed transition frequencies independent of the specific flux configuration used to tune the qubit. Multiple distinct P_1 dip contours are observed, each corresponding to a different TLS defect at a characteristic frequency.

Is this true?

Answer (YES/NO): YES